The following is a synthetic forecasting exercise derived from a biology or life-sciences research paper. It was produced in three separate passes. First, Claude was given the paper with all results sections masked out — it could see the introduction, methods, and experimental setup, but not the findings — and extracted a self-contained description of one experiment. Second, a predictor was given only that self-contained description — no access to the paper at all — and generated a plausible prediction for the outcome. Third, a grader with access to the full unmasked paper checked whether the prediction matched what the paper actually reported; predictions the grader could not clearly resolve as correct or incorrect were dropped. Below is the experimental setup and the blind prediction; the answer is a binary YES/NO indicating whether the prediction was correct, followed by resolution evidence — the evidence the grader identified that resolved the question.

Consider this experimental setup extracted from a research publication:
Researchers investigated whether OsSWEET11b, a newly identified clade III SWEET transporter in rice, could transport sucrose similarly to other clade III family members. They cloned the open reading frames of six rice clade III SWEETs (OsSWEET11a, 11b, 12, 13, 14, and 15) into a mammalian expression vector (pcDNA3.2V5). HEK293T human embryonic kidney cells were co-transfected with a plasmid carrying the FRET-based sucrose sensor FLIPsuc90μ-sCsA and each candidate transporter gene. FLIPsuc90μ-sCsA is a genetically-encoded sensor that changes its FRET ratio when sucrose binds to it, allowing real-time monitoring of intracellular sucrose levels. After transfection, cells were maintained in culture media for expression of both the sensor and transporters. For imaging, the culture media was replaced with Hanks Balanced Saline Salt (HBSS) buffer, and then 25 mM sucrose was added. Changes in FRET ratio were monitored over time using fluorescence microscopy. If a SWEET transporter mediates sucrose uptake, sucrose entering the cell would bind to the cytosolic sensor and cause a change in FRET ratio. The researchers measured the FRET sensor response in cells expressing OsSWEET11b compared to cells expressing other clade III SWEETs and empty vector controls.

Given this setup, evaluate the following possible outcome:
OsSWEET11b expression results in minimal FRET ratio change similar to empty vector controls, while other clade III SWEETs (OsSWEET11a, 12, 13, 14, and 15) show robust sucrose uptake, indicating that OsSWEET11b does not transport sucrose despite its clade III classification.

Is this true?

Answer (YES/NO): NO